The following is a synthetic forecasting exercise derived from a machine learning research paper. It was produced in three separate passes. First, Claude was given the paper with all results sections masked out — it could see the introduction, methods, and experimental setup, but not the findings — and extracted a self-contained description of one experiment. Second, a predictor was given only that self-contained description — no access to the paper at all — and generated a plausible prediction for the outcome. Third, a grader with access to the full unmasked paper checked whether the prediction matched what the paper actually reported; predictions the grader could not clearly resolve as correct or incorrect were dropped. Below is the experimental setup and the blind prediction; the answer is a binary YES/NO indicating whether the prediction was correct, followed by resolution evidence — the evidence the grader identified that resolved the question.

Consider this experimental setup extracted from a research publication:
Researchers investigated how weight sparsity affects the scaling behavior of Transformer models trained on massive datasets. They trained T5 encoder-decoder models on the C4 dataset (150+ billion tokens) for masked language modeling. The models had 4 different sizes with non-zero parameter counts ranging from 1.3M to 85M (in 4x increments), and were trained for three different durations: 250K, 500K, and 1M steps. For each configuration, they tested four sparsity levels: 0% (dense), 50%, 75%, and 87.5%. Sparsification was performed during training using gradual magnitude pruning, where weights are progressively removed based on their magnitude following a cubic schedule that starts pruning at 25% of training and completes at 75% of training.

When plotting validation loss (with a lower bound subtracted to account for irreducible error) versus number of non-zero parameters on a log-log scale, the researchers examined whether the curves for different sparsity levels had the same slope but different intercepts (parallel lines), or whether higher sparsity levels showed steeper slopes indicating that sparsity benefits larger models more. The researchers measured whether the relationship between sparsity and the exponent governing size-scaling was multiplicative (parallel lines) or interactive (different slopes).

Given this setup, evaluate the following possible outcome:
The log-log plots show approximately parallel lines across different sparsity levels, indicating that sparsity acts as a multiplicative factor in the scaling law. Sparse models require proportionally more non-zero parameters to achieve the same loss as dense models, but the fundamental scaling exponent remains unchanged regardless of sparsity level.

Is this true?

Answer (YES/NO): YES